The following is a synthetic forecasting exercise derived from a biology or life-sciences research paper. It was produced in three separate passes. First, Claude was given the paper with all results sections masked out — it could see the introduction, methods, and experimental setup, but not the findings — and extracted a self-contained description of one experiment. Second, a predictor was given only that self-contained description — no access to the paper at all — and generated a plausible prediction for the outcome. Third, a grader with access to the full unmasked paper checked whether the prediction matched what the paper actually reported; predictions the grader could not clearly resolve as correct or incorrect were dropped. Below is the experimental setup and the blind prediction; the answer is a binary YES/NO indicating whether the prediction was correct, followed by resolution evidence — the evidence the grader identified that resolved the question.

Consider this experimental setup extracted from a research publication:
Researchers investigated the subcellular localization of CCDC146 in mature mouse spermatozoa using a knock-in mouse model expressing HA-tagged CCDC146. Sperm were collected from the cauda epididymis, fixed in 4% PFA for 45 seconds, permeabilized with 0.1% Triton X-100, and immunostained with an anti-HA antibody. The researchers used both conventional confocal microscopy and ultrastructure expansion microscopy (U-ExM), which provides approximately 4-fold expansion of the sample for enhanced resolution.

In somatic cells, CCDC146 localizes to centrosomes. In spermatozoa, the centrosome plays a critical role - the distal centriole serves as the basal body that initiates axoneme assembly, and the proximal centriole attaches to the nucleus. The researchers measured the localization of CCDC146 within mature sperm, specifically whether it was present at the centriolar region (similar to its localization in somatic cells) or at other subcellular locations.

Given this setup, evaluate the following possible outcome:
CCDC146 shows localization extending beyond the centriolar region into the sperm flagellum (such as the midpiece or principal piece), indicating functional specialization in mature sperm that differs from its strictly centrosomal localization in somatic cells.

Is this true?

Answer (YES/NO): NO